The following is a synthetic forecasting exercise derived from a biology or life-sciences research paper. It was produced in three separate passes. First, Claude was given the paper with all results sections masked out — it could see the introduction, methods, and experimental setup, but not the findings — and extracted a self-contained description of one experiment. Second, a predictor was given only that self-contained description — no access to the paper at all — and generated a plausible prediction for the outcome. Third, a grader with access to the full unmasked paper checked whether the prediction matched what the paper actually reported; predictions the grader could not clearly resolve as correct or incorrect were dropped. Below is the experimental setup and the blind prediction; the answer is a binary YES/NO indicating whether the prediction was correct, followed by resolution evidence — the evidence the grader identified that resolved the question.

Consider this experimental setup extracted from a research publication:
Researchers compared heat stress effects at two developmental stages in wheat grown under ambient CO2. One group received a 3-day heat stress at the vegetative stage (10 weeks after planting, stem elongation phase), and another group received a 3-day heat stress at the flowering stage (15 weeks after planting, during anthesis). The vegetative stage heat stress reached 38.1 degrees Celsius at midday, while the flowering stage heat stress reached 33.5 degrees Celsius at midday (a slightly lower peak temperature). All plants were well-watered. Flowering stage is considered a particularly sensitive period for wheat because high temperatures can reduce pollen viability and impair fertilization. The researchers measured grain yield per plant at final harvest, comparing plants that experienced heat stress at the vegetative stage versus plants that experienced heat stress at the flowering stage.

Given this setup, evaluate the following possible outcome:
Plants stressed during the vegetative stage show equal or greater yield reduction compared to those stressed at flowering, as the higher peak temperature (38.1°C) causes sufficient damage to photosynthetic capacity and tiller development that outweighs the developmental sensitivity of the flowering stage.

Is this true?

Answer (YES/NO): NO